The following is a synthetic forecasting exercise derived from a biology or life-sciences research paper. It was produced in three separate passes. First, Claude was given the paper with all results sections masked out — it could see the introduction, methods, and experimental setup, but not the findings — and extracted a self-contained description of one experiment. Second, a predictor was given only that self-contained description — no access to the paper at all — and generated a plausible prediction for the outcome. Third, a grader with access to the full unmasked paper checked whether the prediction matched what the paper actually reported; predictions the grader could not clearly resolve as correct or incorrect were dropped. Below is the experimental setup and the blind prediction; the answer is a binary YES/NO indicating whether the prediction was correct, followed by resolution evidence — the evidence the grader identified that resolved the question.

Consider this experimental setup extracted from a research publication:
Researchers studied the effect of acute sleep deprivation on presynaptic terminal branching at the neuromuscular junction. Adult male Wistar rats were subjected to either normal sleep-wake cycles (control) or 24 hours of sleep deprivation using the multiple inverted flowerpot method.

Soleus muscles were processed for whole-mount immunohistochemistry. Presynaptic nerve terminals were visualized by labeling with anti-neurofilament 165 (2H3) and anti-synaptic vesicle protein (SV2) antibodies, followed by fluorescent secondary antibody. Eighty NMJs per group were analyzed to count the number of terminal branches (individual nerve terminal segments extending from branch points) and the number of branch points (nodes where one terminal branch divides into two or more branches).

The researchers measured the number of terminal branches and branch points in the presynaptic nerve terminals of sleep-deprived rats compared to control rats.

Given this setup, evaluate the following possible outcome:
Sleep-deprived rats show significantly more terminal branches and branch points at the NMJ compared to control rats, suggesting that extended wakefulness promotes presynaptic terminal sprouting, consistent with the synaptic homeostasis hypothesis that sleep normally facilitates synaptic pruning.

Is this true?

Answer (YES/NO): YES